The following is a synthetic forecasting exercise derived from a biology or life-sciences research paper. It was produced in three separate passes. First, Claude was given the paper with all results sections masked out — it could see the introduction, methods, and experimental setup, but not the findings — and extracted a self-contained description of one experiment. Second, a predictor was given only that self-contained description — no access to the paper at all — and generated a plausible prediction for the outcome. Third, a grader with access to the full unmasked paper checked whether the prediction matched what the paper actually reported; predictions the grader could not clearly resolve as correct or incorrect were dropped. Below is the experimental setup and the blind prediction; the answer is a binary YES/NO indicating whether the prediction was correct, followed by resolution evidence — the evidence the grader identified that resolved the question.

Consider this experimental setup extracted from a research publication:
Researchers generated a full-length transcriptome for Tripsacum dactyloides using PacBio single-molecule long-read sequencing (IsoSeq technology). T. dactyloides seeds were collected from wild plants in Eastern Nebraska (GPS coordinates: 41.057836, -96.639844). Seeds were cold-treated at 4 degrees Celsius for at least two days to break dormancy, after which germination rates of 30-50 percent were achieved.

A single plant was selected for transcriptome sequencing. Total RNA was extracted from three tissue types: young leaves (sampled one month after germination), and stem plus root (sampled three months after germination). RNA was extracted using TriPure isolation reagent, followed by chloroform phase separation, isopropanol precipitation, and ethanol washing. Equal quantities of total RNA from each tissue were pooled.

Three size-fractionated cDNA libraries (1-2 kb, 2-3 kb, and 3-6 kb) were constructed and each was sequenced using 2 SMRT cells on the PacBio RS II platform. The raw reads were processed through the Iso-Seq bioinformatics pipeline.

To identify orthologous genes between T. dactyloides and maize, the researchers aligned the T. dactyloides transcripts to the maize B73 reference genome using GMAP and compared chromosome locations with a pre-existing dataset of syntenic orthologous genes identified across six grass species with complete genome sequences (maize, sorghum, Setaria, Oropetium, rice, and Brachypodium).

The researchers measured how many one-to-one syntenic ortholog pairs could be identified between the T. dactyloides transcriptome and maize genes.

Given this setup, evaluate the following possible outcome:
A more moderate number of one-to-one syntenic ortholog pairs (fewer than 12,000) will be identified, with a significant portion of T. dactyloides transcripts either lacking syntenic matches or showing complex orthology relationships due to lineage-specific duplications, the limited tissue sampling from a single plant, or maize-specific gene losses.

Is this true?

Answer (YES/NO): YES